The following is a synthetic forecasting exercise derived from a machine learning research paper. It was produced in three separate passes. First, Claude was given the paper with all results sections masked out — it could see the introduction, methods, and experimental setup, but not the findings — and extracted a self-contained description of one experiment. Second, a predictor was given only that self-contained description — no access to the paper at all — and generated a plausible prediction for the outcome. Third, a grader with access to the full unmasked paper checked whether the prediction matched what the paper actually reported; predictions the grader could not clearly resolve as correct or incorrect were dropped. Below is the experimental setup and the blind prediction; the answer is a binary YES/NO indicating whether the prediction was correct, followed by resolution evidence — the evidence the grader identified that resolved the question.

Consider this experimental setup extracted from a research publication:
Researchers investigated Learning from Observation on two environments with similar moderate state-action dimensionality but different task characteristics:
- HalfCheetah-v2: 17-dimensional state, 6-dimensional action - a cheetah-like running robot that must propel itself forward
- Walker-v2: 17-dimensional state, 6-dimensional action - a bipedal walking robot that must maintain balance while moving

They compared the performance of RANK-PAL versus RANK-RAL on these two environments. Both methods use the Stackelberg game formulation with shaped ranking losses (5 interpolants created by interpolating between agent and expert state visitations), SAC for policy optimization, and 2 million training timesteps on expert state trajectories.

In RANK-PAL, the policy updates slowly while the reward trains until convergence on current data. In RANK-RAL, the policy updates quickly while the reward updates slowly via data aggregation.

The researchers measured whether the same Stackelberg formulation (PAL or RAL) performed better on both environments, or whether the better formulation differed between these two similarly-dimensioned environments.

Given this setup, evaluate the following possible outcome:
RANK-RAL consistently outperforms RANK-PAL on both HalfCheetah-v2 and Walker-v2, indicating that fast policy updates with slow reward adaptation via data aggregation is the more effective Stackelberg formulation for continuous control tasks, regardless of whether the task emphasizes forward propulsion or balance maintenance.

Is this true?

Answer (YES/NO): NO